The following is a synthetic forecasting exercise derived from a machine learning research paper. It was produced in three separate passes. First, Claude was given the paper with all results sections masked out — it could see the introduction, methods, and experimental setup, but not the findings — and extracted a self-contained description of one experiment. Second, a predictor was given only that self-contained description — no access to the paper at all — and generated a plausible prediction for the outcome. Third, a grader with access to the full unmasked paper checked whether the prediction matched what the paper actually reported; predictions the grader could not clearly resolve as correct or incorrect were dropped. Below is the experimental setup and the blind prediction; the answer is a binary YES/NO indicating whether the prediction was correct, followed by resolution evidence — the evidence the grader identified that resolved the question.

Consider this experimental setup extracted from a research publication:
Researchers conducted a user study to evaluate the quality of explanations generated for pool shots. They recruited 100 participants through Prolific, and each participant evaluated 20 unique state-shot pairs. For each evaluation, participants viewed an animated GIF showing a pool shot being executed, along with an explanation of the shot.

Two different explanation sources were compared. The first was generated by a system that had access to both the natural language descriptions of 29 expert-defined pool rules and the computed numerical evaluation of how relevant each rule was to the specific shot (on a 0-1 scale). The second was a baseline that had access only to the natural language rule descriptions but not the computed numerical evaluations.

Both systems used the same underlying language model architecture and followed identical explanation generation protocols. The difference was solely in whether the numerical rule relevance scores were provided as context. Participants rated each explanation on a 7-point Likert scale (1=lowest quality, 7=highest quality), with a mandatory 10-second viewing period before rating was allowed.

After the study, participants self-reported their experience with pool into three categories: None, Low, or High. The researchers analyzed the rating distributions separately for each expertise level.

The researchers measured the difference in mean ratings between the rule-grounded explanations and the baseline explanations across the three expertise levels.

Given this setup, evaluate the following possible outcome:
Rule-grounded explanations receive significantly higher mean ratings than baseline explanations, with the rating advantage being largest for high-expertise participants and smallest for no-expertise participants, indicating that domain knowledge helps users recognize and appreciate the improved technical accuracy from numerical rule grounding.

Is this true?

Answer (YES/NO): YES